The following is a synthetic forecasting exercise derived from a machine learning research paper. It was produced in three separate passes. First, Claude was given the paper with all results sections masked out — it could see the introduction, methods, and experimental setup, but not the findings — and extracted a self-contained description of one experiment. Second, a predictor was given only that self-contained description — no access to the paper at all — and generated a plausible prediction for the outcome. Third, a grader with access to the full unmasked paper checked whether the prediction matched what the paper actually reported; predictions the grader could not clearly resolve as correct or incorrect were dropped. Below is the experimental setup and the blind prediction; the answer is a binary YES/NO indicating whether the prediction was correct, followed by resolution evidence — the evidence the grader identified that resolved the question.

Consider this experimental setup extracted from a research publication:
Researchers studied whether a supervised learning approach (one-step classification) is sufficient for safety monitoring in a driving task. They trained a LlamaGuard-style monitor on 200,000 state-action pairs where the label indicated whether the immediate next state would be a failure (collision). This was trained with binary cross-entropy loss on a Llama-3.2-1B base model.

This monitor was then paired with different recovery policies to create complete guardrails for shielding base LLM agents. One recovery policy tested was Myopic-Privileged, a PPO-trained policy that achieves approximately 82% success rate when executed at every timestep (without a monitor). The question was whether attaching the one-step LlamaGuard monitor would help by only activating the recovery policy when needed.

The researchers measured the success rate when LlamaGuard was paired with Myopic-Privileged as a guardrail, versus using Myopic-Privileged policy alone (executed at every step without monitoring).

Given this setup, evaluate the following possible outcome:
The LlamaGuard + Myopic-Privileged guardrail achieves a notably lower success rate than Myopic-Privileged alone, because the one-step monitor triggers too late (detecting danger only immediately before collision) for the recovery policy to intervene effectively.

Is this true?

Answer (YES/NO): YES